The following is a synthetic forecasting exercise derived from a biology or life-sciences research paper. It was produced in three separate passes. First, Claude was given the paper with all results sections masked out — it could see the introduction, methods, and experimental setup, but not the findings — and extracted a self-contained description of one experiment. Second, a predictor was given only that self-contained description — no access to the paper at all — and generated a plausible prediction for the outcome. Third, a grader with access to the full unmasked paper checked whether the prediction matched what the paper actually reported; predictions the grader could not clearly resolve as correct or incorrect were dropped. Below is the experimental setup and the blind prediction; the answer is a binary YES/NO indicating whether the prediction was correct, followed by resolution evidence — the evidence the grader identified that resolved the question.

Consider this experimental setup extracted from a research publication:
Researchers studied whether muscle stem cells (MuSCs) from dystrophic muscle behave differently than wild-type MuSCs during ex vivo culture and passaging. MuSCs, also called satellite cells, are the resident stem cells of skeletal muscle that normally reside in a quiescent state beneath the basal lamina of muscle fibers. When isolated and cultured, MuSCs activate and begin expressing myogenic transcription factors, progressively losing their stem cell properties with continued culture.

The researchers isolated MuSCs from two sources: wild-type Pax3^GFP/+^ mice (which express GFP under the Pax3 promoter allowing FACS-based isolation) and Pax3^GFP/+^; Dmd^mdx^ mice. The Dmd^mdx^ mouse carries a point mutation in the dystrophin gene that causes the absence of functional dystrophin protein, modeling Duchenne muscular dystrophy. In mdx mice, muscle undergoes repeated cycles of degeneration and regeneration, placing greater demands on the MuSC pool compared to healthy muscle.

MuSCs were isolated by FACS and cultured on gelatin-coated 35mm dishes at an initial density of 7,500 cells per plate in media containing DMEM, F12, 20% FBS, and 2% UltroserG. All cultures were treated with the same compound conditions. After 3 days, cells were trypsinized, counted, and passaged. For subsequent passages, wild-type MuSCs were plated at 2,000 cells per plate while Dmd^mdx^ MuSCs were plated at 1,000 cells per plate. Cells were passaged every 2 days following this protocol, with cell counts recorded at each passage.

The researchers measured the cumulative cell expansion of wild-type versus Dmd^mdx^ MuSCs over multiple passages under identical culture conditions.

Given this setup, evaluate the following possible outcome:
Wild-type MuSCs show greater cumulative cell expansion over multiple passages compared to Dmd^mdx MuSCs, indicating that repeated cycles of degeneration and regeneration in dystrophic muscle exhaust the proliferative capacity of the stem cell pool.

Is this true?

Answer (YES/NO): YES